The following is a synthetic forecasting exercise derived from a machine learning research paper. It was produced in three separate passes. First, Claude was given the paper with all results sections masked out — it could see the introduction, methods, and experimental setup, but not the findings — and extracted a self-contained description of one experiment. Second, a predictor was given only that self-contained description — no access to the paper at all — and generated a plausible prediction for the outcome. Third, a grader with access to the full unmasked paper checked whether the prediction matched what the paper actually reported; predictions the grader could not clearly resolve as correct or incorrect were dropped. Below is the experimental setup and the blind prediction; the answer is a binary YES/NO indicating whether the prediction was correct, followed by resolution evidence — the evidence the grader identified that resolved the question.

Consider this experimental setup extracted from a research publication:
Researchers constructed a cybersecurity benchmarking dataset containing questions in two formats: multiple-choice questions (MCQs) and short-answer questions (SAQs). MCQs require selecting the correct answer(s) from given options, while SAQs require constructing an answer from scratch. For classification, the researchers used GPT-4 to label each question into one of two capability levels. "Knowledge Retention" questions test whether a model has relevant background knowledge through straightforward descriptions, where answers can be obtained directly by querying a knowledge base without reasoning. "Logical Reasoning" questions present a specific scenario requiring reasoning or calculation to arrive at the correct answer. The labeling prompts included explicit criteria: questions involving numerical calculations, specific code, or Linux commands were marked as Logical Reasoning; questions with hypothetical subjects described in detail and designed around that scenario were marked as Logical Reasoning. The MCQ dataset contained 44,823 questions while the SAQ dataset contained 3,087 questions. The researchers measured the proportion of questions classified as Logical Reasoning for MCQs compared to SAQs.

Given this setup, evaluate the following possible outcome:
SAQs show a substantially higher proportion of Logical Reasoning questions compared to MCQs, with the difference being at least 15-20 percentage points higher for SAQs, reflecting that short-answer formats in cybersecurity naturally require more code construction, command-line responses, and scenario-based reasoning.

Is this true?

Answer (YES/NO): YES